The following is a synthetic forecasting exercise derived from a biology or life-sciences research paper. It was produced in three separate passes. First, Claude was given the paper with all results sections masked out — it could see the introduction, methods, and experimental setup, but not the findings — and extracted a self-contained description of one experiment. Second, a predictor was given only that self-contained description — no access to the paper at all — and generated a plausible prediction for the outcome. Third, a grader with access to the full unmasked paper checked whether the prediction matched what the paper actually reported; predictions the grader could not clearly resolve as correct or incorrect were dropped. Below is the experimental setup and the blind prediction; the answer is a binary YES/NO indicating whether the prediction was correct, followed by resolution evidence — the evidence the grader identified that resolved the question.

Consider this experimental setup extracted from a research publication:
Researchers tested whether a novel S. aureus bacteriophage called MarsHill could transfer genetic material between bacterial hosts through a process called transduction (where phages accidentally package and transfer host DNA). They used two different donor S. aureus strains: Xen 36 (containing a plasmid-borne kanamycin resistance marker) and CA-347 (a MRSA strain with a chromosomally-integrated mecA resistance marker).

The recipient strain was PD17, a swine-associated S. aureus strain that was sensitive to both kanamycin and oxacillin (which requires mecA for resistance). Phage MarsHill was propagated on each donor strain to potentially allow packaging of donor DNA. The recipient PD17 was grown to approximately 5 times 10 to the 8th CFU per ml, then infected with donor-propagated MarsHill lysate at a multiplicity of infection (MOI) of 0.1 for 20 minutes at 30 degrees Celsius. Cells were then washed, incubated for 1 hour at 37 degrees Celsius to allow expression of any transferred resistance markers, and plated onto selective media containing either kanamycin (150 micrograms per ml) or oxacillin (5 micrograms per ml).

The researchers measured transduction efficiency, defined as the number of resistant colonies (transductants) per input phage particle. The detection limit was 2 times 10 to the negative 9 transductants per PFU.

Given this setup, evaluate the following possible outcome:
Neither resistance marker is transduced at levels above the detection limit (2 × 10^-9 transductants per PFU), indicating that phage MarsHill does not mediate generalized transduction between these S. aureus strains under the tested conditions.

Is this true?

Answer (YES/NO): NO